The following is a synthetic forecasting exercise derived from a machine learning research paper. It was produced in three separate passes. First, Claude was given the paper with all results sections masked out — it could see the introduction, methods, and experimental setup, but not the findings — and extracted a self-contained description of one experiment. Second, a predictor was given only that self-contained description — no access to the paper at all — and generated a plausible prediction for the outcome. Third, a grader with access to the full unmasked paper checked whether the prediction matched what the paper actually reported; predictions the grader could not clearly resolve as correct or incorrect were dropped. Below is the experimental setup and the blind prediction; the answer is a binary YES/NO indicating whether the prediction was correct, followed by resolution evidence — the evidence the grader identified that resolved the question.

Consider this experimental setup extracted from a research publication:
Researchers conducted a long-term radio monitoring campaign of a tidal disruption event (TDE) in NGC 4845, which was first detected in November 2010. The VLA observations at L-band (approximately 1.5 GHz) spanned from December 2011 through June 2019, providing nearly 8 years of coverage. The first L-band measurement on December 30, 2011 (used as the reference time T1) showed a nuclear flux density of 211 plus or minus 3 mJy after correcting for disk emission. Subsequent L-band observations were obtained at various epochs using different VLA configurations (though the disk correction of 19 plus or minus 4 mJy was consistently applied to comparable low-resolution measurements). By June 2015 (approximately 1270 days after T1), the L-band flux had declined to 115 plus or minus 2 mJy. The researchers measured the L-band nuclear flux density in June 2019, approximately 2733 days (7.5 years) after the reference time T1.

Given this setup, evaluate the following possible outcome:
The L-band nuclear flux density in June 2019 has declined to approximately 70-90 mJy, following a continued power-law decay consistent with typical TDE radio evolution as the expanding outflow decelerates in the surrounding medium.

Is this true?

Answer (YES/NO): NO